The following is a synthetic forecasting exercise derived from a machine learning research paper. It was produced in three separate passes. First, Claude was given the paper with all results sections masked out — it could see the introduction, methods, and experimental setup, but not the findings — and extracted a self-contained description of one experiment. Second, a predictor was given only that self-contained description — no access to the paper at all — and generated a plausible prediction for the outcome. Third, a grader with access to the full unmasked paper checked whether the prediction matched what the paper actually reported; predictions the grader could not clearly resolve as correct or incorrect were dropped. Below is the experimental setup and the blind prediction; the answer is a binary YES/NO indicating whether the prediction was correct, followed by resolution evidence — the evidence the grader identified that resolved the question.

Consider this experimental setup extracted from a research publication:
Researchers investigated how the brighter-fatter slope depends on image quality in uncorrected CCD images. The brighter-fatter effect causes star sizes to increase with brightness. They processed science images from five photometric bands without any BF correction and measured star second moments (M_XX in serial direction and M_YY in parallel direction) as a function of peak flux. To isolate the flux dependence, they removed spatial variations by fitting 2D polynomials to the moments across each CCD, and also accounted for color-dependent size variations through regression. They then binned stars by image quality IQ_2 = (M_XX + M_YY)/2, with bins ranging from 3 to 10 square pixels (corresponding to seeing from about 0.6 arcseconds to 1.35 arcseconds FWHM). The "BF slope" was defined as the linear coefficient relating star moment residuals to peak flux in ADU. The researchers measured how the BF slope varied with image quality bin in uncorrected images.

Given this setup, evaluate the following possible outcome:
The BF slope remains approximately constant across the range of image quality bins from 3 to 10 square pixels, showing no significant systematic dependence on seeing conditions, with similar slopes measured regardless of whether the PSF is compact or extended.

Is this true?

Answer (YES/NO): NO